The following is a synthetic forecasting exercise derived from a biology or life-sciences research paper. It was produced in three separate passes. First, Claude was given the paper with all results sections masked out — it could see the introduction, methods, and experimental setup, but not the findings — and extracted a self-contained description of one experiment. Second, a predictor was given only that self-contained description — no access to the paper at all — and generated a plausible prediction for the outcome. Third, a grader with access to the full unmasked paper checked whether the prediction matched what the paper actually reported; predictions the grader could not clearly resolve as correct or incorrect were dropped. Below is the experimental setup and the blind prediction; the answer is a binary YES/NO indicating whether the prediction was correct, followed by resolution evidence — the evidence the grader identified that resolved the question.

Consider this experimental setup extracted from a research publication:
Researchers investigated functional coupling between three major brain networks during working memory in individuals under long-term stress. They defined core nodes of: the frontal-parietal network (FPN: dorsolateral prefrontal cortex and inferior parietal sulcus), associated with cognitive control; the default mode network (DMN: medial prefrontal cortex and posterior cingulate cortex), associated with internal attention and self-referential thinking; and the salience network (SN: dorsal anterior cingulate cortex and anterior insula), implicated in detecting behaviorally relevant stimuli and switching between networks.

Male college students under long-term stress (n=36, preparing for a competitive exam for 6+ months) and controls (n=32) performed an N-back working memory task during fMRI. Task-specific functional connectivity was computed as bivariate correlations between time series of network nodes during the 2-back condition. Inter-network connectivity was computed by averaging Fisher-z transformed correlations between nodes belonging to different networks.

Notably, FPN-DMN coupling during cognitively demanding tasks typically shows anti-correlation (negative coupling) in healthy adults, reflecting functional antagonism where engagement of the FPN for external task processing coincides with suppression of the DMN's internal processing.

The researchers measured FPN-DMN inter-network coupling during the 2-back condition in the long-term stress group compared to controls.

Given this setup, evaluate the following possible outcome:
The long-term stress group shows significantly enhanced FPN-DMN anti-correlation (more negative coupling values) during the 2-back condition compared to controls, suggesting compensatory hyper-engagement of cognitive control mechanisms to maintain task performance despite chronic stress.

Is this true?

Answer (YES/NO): YES